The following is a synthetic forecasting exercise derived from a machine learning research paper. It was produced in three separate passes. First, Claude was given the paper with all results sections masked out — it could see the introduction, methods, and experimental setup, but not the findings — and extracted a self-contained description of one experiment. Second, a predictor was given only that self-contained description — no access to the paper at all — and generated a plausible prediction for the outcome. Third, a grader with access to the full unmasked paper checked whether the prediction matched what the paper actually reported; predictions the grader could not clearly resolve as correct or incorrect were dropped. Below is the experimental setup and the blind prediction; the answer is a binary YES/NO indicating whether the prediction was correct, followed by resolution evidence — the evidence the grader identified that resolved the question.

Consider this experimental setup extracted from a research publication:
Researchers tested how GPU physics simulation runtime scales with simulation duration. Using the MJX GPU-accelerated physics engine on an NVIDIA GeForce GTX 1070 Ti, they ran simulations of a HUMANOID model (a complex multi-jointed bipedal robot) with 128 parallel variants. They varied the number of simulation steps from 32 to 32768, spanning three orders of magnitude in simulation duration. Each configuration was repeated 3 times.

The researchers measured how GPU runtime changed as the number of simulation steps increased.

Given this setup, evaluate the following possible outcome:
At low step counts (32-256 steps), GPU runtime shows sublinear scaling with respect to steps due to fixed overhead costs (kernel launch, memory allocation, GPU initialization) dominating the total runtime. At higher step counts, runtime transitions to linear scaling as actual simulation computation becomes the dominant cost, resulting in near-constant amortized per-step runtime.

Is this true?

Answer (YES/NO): NO